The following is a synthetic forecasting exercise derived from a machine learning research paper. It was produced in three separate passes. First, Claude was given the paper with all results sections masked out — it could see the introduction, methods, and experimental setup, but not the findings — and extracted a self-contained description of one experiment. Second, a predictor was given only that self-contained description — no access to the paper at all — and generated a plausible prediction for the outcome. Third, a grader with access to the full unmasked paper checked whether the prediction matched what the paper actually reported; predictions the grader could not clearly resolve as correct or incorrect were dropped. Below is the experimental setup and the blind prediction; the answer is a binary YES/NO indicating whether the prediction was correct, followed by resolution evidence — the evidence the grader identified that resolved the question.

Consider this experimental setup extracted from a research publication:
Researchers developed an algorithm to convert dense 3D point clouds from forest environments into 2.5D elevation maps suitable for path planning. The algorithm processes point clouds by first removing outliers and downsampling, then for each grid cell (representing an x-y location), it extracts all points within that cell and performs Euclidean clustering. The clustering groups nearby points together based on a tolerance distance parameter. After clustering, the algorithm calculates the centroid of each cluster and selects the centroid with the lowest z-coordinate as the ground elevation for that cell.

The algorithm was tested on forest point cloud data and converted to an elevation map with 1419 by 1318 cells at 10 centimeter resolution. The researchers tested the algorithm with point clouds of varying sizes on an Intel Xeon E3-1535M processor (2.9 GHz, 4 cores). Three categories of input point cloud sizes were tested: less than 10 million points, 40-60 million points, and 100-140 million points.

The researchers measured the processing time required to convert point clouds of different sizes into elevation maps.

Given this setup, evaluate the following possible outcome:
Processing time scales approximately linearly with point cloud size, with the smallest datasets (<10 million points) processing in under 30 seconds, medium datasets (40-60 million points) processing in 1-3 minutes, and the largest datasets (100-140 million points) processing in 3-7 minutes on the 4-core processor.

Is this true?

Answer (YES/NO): NO